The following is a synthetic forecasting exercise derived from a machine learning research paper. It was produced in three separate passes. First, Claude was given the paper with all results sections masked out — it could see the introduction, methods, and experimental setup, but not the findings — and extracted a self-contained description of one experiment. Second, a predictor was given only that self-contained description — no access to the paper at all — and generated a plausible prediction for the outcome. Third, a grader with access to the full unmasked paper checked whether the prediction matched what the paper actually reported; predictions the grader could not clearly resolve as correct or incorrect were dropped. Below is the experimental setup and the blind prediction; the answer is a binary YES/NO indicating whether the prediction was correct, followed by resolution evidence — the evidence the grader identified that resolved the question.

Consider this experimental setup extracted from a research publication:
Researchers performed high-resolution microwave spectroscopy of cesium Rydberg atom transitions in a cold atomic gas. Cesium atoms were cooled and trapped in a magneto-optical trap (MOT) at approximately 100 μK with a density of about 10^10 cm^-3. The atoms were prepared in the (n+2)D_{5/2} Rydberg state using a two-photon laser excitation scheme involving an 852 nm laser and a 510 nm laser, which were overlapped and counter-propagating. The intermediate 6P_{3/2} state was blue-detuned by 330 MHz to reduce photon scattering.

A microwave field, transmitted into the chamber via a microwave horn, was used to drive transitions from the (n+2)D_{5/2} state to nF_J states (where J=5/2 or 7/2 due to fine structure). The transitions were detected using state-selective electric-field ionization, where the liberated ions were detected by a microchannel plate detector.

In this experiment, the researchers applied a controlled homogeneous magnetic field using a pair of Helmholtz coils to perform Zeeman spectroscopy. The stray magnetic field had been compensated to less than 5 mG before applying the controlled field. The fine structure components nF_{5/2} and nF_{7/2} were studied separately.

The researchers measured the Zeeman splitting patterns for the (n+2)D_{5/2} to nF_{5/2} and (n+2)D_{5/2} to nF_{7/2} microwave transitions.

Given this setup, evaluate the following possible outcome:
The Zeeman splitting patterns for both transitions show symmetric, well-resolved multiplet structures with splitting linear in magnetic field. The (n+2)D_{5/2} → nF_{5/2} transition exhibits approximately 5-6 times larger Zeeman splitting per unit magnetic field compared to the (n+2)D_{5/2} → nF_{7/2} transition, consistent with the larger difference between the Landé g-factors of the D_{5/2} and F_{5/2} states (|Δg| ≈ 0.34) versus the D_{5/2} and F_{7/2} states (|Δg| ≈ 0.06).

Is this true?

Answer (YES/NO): NO